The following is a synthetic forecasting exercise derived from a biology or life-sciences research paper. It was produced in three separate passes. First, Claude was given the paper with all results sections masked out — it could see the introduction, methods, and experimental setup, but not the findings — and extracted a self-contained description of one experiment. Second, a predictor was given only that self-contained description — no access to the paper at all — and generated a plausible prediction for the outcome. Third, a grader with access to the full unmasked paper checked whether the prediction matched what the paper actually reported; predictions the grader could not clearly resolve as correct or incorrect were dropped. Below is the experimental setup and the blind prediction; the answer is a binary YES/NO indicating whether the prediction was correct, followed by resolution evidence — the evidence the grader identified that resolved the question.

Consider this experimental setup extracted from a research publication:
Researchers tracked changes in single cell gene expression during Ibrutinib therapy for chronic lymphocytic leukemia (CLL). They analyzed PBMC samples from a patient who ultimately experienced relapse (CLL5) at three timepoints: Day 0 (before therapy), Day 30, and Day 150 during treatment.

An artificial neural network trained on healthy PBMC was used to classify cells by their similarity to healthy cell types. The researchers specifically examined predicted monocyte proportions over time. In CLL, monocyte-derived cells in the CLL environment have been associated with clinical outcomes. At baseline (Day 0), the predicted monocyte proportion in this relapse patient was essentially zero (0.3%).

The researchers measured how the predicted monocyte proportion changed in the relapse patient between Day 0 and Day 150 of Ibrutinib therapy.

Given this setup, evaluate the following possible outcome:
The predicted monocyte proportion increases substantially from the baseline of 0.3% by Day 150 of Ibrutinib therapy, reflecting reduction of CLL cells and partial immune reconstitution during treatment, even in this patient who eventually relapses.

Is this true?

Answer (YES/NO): YES